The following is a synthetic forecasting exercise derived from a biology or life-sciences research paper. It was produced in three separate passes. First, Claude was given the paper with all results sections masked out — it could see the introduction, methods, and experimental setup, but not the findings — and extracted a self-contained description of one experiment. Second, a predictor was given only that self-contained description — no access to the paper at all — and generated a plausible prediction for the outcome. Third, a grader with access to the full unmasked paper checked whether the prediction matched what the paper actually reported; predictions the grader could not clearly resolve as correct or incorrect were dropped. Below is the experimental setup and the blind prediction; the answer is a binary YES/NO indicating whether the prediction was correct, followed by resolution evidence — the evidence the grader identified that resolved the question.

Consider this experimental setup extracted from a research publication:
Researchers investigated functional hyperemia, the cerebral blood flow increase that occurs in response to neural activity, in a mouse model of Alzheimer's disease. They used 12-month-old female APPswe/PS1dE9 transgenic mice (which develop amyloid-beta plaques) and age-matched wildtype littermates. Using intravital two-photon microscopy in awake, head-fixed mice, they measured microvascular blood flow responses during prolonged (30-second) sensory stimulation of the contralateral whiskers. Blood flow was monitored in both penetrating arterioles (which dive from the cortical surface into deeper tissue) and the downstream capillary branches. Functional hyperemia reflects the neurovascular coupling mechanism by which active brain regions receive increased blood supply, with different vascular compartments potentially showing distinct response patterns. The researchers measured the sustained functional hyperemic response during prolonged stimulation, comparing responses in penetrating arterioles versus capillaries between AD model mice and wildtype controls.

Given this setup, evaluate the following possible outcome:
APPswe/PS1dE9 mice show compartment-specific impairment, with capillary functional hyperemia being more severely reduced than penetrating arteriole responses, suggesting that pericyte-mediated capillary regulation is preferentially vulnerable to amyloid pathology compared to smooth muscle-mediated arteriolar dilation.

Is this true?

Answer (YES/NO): YES